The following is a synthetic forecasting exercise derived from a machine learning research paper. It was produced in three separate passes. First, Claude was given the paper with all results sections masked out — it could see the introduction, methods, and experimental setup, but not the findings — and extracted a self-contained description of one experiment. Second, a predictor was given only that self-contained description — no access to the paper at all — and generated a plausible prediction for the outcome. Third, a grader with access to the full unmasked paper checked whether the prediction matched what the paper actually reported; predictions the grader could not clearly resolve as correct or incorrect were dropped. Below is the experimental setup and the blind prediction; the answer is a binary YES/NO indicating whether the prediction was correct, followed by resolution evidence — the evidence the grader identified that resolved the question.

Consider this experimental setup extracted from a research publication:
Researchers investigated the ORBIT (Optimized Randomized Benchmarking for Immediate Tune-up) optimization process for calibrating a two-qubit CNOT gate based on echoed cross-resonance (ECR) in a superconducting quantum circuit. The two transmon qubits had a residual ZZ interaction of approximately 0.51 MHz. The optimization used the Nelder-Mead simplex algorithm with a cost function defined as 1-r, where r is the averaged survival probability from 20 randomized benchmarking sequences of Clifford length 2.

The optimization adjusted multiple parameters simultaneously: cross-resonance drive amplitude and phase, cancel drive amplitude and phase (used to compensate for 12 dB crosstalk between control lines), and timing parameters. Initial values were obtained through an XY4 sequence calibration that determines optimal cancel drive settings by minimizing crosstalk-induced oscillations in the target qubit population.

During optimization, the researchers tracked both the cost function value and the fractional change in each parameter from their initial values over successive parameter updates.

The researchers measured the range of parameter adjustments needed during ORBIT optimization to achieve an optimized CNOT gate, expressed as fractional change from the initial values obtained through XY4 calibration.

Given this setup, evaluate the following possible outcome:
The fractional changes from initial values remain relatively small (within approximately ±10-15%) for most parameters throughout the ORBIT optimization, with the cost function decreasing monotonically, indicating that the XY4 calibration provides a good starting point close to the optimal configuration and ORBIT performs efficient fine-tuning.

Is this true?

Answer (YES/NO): NO